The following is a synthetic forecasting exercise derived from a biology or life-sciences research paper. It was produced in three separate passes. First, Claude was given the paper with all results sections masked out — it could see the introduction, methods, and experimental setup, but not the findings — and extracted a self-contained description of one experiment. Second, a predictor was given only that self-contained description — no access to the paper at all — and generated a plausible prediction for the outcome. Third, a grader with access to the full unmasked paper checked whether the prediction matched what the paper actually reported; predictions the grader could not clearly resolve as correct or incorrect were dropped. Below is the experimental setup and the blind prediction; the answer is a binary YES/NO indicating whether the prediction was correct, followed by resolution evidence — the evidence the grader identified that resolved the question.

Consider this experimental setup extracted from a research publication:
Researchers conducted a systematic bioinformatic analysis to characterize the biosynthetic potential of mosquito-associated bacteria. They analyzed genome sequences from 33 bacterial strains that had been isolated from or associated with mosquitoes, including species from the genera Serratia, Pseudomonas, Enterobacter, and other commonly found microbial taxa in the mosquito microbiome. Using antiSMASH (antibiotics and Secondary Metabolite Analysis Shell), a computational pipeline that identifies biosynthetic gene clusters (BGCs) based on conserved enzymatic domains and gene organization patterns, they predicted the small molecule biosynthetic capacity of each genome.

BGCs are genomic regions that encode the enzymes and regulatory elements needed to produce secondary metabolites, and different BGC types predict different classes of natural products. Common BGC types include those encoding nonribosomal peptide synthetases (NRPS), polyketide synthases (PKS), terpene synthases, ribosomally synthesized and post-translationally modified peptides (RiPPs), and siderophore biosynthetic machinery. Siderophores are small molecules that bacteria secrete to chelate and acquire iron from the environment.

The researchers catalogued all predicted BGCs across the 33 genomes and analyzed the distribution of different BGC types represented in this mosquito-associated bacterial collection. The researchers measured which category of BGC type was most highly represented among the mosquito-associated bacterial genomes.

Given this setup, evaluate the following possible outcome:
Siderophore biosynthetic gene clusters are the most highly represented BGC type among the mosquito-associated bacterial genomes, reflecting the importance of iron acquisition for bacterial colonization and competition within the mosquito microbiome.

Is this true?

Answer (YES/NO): NO